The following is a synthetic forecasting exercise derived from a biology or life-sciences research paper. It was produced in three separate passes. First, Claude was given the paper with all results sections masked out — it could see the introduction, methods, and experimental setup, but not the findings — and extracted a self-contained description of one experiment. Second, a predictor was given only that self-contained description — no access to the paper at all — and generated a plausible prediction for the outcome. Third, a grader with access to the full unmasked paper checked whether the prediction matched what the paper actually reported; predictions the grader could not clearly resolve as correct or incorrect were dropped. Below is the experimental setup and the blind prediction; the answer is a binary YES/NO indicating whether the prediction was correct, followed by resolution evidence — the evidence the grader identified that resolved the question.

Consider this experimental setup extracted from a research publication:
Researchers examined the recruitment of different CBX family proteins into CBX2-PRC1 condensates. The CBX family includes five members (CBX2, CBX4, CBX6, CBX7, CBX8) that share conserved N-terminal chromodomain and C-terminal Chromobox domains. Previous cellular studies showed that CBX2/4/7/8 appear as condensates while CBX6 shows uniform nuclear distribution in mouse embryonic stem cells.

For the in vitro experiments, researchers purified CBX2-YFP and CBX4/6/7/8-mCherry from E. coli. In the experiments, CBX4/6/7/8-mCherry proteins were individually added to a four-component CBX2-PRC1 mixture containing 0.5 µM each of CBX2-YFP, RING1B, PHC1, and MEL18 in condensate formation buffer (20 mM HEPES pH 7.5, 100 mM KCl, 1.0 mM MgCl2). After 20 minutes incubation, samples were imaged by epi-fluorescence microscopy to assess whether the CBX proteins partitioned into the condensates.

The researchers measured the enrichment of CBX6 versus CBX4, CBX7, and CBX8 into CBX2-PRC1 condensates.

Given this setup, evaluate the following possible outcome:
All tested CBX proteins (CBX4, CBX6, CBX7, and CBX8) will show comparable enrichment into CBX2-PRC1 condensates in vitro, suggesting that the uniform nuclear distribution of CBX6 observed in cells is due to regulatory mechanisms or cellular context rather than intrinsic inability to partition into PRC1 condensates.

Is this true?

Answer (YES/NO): NO